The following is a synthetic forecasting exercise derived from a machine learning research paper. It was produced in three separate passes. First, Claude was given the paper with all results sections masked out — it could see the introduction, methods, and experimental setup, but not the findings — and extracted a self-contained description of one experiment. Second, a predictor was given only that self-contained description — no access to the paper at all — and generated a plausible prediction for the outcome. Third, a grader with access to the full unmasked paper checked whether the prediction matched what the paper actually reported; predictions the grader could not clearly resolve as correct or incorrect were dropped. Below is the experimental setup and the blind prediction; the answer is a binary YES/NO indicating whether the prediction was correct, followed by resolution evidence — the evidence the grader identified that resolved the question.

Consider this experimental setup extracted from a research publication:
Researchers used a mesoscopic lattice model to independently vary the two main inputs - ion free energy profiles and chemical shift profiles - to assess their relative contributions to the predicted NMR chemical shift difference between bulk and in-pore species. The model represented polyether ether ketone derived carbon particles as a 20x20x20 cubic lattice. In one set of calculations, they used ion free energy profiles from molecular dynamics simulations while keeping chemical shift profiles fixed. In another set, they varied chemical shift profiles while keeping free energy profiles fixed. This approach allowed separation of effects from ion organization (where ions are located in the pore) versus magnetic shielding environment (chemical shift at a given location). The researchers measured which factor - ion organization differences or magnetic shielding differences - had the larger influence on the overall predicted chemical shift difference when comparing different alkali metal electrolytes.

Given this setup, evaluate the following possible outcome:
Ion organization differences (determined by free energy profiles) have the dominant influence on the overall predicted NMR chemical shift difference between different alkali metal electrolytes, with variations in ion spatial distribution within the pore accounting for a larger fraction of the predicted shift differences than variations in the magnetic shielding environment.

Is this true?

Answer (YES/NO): YES